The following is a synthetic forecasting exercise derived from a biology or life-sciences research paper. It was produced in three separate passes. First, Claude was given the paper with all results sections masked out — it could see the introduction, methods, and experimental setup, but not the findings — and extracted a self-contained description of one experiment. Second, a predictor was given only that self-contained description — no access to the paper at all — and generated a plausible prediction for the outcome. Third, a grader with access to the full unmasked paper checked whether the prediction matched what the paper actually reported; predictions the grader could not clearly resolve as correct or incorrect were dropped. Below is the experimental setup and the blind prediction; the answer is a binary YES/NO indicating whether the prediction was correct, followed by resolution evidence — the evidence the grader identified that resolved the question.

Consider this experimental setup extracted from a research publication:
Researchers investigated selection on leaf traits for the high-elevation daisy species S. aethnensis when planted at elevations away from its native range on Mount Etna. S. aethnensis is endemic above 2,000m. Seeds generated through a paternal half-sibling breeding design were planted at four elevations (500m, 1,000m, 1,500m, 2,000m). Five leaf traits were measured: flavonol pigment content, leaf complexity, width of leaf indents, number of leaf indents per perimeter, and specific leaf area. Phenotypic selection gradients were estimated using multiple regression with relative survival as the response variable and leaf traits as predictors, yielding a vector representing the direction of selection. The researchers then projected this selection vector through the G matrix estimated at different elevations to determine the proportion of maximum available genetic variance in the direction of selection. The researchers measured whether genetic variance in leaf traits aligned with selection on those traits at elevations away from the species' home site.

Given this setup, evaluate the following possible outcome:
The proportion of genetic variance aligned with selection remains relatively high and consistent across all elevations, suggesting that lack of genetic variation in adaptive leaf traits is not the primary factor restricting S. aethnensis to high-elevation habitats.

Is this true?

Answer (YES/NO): NO